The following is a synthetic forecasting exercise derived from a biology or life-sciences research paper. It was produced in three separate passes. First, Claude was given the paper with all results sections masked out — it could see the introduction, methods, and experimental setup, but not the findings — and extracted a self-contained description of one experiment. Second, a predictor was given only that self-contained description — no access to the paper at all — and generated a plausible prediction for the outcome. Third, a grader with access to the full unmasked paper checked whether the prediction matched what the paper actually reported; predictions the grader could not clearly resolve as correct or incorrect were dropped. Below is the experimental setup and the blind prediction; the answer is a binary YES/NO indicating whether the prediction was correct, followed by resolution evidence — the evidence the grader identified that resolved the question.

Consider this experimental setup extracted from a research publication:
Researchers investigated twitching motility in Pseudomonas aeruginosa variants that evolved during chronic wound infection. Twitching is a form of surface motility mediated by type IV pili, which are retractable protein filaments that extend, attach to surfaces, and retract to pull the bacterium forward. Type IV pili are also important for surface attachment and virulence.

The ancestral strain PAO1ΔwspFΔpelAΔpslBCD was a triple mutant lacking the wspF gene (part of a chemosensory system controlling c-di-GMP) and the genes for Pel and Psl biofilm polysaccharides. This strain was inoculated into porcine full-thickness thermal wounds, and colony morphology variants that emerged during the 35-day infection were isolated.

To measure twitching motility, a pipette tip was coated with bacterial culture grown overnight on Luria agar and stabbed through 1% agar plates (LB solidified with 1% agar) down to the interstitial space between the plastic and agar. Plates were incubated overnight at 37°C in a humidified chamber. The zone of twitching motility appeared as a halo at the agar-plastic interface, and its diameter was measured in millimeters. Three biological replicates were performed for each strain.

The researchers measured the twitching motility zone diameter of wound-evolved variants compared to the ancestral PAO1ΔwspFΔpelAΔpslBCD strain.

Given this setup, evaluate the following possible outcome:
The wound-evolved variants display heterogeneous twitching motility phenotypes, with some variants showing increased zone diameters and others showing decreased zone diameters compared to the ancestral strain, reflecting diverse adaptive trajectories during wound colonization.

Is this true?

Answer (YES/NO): NO